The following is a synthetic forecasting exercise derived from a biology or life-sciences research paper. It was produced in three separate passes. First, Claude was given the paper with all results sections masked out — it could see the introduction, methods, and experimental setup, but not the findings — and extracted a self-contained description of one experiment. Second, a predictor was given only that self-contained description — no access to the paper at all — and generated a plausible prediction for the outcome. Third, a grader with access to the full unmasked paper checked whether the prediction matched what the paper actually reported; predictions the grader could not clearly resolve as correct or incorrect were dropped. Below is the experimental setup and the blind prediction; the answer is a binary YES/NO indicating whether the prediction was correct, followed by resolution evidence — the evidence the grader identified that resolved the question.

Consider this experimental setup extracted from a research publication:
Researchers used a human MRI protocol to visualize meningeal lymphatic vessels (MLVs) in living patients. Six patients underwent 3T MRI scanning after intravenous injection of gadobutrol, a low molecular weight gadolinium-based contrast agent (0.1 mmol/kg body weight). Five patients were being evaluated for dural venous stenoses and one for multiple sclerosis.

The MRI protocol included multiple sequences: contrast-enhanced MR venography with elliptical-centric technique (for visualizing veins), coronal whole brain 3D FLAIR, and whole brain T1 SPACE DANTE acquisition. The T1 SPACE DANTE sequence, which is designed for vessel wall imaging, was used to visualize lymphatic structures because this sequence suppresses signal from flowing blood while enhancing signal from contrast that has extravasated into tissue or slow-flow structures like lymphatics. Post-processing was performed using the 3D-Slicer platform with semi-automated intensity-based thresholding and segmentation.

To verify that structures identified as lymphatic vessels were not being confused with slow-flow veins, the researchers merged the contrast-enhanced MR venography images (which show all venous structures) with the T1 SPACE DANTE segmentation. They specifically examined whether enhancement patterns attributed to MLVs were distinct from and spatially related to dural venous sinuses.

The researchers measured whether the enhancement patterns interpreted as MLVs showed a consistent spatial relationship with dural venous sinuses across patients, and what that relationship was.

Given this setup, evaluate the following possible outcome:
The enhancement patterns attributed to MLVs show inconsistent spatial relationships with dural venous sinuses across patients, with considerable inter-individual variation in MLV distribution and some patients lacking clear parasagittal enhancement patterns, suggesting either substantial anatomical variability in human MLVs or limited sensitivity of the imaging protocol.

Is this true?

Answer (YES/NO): NO